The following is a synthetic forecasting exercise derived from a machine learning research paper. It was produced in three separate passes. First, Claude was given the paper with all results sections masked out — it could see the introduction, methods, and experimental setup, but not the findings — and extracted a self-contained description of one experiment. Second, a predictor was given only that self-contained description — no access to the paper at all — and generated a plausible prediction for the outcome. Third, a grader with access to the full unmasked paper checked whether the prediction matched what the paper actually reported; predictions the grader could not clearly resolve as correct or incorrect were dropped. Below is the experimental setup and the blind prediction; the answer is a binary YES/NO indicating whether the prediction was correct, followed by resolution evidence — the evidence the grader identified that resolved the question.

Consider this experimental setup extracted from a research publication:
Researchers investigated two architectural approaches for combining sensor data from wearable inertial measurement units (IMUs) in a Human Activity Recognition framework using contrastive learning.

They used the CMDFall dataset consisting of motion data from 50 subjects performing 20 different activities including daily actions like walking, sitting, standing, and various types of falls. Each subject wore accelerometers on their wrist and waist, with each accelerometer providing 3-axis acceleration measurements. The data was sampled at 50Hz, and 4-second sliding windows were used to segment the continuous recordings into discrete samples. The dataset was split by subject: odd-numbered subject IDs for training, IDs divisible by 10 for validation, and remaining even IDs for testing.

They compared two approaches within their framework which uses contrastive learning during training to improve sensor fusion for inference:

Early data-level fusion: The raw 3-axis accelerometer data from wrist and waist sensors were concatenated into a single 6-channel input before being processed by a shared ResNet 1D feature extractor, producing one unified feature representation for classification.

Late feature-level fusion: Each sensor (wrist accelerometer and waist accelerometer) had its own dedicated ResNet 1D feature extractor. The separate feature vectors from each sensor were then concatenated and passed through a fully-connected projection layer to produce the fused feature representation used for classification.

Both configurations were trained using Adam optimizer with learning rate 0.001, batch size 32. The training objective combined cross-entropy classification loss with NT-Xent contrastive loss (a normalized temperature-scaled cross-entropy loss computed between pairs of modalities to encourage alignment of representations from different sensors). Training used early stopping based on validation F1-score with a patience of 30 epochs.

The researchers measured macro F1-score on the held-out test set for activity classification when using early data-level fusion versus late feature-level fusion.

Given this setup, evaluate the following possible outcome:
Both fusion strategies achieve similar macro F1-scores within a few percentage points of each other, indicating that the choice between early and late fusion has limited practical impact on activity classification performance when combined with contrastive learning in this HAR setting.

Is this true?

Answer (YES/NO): YES